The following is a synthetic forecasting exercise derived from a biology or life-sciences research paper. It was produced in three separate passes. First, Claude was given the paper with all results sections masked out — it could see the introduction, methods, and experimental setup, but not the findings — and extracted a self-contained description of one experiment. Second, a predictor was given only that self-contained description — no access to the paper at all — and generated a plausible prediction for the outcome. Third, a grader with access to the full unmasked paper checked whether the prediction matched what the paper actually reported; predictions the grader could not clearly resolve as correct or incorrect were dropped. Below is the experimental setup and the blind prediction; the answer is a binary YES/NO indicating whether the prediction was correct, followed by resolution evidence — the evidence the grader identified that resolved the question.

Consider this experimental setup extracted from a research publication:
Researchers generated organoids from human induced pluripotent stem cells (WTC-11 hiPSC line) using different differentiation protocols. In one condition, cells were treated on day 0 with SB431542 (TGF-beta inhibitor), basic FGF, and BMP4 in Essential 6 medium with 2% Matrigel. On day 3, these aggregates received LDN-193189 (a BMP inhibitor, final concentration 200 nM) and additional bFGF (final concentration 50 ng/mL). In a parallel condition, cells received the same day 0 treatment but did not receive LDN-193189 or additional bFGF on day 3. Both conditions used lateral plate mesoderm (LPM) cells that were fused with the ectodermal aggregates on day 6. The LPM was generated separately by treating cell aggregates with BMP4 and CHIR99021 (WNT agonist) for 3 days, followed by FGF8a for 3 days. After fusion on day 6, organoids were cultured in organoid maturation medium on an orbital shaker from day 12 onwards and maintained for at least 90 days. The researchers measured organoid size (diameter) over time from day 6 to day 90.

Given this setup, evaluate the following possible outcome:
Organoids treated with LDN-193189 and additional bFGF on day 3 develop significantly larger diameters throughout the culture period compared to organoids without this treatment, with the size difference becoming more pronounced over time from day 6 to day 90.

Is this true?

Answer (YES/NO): NO